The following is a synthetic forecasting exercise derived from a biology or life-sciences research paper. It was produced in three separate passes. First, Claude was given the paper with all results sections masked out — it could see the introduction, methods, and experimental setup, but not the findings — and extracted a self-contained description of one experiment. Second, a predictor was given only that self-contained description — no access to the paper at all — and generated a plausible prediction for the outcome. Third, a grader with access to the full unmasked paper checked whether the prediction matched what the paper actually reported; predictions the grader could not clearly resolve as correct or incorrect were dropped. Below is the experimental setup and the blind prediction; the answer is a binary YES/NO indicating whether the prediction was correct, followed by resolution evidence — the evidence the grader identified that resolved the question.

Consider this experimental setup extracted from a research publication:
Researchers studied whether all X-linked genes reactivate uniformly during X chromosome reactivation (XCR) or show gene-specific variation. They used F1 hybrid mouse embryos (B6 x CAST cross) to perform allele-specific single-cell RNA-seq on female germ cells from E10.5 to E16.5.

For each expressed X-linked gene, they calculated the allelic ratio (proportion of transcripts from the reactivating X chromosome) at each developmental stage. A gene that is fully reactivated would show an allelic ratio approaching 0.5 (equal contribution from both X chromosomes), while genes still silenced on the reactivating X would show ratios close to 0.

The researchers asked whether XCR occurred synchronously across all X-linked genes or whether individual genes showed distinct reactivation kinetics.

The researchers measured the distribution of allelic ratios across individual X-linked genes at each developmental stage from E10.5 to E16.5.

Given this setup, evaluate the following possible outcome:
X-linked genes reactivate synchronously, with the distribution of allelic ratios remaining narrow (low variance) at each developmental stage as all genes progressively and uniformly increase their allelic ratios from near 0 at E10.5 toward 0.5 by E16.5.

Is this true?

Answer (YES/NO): NO